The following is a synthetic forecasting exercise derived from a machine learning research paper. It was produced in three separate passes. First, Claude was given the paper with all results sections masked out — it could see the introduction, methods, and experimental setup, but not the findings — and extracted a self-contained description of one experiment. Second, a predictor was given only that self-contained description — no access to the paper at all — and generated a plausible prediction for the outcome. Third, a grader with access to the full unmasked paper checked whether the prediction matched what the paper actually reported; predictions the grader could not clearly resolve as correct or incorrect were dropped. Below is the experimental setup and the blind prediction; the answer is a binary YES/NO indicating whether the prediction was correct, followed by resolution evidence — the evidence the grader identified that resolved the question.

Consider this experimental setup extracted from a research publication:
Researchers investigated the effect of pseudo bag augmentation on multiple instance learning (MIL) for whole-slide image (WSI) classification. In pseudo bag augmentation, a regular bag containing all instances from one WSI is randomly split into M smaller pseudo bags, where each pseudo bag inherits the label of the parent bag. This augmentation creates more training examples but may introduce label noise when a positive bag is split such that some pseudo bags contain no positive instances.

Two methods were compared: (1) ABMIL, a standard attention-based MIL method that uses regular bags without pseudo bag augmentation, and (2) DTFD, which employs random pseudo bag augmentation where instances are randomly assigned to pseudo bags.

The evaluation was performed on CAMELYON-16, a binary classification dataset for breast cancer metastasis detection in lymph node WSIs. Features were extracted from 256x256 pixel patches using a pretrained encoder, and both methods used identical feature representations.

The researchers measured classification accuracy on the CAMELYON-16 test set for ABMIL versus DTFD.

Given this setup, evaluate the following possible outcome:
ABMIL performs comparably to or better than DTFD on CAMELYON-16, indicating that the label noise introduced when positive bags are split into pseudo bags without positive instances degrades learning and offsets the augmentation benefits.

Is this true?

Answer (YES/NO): NO